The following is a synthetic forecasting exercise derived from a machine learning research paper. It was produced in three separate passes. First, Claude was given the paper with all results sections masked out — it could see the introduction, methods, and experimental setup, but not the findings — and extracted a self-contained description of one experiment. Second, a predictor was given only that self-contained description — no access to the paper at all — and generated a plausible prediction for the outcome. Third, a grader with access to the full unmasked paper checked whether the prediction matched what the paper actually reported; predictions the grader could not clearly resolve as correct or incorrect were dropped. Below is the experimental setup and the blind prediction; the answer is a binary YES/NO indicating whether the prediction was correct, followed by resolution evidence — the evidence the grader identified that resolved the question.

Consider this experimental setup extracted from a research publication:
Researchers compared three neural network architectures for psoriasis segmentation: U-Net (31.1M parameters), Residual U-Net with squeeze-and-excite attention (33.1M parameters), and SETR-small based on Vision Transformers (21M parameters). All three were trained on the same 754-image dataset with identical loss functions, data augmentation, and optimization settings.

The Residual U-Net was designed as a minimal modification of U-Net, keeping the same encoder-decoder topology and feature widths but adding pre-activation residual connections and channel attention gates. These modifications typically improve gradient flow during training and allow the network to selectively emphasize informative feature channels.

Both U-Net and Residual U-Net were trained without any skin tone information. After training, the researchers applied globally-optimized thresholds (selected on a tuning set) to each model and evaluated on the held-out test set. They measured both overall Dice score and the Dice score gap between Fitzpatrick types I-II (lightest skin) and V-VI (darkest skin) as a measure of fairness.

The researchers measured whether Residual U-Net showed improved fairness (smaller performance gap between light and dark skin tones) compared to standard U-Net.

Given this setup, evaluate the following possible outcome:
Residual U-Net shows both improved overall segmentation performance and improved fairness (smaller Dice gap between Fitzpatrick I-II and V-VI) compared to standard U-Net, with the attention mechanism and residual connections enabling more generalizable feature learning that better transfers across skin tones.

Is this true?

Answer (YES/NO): NO